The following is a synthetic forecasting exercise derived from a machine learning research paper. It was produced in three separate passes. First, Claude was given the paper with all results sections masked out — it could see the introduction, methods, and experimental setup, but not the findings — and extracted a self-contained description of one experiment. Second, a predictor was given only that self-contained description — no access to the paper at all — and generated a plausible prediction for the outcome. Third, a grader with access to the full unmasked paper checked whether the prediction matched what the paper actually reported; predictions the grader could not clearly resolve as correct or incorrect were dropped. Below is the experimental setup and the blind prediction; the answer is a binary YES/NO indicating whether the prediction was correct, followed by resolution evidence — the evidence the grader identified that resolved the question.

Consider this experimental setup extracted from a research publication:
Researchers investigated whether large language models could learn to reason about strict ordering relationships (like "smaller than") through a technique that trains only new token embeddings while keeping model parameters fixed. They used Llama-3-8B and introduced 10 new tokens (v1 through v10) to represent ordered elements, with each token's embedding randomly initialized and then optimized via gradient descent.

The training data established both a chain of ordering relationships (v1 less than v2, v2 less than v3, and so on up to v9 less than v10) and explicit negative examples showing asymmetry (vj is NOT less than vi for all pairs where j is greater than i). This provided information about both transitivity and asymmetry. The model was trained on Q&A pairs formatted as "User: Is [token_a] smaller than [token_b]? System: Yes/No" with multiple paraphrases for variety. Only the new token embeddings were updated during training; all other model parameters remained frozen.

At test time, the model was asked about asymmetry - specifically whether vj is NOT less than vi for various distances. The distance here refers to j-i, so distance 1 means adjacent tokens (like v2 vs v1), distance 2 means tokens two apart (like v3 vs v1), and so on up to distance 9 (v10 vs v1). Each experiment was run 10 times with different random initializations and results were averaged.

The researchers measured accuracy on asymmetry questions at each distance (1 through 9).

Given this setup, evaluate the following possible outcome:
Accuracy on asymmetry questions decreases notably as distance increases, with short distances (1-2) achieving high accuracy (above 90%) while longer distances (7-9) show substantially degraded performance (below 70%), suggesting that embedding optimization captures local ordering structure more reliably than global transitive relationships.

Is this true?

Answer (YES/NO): NO